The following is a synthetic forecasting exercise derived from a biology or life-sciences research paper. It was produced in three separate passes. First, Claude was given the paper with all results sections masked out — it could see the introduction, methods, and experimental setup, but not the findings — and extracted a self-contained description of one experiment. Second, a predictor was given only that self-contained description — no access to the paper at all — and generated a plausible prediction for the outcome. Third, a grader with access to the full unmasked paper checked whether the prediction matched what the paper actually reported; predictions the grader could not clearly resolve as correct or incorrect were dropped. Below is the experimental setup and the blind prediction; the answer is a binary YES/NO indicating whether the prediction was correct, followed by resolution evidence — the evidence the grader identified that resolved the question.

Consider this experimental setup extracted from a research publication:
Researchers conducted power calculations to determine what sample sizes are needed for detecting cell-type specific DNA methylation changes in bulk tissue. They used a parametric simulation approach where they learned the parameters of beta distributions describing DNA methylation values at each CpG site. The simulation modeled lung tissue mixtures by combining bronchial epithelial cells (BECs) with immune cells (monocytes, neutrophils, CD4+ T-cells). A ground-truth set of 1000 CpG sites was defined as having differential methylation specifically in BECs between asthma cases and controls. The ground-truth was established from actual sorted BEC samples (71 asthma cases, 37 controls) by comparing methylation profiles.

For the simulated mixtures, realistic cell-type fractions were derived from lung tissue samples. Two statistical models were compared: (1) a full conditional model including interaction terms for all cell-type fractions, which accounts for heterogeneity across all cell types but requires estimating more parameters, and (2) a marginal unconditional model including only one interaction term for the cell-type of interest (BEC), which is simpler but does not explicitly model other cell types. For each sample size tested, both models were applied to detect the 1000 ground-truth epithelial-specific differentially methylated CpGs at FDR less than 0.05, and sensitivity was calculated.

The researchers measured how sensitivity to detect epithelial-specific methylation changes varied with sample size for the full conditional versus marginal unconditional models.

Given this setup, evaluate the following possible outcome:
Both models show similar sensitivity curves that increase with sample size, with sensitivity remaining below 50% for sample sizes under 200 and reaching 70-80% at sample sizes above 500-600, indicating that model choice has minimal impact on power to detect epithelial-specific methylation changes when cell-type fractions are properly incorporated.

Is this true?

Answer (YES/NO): NO